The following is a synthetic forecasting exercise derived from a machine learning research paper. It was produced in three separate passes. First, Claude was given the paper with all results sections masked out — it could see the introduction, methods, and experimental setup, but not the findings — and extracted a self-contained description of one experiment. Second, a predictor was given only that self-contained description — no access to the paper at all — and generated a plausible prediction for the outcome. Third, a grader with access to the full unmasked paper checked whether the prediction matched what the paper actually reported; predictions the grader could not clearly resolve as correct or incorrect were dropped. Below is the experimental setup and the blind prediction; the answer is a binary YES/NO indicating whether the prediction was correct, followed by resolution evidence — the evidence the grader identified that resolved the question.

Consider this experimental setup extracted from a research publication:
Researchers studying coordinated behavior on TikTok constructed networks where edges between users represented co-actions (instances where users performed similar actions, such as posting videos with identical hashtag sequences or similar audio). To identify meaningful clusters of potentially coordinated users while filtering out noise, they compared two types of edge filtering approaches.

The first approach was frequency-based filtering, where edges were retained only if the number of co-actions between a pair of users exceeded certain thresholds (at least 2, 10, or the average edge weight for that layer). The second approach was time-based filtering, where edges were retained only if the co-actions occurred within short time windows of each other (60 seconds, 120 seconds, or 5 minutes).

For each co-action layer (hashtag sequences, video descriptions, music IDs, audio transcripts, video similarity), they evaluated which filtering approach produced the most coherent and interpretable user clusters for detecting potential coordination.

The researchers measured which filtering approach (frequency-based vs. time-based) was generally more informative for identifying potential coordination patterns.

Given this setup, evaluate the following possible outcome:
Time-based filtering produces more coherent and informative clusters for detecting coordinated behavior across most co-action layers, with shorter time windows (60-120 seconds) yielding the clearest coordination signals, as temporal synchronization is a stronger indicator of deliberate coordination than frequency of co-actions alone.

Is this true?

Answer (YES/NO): NO